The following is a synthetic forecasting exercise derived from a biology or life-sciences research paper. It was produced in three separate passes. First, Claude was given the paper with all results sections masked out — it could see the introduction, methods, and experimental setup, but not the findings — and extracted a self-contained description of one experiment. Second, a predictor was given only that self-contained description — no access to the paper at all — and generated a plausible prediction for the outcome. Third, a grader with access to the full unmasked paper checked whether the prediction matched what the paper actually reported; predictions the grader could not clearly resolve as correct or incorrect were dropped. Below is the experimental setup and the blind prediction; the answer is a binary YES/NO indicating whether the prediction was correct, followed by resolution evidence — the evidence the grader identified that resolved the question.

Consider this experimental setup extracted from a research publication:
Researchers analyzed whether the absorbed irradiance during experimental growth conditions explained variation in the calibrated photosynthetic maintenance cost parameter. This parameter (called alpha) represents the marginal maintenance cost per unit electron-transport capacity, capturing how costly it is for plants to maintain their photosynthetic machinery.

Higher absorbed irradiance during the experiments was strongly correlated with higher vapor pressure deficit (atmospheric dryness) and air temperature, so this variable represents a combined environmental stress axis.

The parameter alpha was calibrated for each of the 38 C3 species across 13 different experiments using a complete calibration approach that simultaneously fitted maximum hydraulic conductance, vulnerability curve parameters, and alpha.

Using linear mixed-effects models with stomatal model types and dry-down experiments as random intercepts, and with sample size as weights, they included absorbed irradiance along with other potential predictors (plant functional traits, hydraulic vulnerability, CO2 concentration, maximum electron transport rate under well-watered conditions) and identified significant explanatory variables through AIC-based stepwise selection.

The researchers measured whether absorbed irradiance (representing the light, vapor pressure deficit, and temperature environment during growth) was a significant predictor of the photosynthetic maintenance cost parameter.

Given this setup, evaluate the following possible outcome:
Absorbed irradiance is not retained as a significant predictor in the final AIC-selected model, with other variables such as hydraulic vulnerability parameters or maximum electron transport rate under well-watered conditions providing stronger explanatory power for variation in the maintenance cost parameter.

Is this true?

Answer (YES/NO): NO